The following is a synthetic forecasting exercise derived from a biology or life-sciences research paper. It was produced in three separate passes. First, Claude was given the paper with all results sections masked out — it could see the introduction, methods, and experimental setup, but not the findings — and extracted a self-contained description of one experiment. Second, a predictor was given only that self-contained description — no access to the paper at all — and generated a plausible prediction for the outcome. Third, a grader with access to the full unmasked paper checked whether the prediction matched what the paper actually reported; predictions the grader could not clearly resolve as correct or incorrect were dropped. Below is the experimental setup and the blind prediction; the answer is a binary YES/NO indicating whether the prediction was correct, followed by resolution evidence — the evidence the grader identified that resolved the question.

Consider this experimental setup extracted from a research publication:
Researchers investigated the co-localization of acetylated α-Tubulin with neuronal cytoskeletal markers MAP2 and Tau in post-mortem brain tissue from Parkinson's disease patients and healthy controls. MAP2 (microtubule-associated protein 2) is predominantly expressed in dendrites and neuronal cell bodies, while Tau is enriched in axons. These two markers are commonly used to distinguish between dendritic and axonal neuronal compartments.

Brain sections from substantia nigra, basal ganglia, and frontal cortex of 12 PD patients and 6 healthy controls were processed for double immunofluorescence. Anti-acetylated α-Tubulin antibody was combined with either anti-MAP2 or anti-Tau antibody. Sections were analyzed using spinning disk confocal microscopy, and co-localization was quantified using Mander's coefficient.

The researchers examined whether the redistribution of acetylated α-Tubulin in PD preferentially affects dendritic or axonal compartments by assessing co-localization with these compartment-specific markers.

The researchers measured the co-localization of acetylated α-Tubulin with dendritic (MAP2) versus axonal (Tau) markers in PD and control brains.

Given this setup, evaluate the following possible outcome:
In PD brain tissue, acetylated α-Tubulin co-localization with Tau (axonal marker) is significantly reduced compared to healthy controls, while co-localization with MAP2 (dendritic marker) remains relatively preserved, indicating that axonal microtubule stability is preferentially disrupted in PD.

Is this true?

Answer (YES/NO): NO